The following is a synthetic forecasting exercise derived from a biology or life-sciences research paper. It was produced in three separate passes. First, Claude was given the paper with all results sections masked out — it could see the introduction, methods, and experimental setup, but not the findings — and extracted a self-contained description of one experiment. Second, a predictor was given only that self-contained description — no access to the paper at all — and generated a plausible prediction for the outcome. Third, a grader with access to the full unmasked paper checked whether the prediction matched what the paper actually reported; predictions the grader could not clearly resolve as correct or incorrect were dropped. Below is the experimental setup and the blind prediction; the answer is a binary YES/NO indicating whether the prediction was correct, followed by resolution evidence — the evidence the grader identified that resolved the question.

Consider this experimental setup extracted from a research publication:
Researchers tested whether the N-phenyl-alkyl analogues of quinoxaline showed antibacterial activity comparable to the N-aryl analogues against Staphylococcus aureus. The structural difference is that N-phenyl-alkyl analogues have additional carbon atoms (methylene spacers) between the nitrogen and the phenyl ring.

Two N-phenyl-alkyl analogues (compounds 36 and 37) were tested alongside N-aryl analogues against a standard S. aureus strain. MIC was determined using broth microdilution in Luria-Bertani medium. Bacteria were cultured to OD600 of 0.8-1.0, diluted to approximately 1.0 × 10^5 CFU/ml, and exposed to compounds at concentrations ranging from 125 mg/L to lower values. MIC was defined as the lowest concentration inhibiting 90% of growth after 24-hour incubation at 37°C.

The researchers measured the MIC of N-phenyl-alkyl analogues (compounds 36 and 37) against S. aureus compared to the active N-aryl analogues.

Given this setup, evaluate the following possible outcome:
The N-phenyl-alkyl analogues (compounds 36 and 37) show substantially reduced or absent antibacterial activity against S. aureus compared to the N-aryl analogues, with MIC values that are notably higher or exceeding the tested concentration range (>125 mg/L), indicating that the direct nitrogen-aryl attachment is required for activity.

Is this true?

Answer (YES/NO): YES